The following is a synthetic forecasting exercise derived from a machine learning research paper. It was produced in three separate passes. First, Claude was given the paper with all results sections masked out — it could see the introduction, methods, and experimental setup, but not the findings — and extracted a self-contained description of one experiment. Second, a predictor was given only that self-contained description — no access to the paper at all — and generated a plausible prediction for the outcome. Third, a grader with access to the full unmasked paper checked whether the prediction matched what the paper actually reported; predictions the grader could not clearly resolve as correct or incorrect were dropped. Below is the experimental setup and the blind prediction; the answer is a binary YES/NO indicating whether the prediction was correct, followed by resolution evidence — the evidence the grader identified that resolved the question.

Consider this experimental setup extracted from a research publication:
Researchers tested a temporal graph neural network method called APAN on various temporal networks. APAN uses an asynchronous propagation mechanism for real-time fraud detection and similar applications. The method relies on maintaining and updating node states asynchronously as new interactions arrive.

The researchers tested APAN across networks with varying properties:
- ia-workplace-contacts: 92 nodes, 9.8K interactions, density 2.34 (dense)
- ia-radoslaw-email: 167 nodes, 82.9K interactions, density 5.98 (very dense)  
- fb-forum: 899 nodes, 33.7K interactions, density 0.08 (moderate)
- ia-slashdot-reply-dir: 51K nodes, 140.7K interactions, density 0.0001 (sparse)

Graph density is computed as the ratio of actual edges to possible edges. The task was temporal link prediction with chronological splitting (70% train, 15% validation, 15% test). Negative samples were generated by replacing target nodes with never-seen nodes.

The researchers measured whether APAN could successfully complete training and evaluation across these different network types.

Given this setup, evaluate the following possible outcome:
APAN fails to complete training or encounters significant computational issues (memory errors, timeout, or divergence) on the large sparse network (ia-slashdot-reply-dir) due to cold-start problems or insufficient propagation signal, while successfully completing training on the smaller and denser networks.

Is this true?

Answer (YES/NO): NO